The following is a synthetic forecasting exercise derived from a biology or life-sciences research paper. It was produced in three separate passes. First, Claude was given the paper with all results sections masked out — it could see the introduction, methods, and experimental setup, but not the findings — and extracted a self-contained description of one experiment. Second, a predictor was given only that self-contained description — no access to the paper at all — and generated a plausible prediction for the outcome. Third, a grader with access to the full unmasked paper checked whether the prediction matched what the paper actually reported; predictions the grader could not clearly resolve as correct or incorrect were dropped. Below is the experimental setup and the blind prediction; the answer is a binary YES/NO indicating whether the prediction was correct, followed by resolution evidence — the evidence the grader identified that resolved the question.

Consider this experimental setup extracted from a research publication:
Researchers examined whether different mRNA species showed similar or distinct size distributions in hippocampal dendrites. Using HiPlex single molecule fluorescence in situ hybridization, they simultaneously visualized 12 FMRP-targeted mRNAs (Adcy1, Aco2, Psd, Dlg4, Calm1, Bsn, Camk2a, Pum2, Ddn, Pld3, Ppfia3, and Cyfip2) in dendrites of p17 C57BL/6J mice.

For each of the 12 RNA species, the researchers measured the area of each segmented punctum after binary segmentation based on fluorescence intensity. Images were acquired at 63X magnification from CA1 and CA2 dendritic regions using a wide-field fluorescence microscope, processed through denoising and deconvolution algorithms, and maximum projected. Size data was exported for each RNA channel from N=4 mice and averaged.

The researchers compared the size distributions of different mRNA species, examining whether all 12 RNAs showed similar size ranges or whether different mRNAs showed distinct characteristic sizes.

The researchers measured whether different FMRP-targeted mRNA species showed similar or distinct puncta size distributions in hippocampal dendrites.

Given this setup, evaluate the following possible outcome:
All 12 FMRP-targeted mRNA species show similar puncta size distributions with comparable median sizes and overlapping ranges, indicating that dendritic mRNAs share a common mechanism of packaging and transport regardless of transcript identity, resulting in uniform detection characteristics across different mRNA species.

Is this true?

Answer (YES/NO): NO